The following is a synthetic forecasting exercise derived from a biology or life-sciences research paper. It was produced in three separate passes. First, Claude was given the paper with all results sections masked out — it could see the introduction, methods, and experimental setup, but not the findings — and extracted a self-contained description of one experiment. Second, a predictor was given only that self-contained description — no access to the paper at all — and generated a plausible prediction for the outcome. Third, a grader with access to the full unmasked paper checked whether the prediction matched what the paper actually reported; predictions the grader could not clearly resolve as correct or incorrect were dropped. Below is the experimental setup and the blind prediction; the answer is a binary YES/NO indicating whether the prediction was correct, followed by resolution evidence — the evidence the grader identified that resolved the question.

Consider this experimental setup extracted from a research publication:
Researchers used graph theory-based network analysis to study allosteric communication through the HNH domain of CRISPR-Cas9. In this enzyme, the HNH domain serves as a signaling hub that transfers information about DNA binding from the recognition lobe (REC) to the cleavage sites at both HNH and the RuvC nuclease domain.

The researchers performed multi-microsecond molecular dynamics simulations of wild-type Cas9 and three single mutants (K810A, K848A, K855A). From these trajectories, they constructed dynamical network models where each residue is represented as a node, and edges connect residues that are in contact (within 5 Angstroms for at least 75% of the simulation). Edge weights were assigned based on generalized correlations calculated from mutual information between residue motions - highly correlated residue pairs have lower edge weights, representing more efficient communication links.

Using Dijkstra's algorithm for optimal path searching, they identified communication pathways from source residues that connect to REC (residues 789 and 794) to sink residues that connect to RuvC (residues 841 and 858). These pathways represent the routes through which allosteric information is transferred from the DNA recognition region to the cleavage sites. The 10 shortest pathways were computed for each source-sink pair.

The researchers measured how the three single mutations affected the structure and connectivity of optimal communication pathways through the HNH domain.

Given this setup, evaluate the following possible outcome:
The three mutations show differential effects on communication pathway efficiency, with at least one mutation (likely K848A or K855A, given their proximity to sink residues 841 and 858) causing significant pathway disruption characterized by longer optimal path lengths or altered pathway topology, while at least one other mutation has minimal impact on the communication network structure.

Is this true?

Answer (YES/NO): NO